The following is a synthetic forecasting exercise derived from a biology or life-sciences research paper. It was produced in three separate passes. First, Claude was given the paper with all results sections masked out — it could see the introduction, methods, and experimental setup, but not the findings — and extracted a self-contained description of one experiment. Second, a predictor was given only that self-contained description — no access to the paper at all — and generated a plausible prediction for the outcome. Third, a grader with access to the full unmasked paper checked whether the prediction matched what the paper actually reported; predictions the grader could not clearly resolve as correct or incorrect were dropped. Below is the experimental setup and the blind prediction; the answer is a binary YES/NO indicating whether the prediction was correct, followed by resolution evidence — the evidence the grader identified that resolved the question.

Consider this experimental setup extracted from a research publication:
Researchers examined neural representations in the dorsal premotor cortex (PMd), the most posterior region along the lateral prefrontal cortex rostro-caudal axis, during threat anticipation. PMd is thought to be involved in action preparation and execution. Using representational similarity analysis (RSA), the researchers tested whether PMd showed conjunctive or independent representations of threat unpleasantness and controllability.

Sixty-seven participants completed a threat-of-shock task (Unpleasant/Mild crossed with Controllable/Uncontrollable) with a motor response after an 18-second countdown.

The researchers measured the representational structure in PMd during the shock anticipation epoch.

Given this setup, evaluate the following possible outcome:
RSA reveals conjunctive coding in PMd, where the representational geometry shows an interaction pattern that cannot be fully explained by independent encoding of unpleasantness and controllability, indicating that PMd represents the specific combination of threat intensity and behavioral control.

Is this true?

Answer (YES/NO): NO